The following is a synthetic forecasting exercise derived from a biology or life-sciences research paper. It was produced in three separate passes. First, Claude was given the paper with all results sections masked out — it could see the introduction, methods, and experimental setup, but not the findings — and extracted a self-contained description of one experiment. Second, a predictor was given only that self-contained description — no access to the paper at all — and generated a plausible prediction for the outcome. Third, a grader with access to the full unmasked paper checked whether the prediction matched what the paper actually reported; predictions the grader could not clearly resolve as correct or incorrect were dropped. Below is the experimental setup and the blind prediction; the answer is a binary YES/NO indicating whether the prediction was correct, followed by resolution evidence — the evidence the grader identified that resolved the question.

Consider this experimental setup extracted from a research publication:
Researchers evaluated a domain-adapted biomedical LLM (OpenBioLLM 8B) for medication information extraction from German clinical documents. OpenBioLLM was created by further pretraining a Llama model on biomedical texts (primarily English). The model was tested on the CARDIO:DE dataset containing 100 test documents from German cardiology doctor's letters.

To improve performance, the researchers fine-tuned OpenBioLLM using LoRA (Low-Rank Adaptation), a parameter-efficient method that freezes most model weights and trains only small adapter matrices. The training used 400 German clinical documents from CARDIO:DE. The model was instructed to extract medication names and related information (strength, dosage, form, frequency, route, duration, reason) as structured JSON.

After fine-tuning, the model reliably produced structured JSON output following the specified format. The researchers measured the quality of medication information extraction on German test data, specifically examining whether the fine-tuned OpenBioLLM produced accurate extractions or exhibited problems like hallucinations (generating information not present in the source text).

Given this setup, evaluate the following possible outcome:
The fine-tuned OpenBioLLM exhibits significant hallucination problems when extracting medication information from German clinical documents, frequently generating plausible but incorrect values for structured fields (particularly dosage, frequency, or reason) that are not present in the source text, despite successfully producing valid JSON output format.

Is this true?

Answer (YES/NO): YES